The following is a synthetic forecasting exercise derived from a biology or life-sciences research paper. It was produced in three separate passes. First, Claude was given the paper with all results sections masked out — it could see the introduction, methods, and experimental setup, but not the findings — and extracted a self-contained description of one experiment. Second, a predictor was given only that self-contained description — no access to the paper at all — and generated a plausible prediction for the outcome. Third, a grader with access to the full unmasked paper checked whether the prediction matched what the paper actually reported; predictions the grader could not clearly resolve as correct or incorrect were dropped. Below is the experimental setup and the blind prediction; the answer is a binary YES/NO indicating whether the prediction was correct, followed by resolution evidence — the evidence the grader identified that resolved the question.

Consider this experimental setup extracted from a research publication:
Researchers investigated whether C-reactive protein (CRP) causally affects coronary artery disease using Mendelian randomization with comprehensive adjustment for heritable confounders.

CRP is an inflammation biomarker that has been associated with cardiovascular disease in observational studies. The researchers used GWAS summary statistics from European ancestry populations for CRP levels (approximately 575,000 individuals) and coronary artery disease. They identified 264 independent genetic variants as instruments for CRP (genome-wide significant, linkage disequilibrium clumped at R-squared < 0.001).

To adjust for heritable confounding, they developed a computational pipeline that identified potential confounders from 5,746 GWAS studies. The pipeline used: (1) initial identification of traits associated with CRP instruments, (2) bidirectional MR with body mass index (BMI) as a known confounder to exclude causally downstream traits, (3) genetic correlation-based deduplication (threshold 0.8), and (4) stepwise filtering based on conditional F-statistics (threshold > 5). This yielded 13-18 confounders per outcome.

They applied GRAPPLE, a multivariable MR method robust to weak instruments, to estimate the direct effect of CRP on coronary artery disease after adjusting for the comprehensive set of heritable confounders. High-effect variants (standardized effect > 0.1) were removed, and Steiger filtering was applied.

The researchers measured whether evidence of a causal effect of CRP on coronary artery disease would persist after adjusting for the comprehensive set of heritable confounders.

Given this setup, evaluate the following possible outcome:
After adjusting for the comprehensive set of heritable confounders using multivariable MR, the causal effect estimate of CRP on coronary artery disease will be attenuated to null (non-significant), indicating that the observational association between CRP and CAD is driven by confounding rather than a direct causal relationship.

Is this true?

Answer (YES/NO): YES